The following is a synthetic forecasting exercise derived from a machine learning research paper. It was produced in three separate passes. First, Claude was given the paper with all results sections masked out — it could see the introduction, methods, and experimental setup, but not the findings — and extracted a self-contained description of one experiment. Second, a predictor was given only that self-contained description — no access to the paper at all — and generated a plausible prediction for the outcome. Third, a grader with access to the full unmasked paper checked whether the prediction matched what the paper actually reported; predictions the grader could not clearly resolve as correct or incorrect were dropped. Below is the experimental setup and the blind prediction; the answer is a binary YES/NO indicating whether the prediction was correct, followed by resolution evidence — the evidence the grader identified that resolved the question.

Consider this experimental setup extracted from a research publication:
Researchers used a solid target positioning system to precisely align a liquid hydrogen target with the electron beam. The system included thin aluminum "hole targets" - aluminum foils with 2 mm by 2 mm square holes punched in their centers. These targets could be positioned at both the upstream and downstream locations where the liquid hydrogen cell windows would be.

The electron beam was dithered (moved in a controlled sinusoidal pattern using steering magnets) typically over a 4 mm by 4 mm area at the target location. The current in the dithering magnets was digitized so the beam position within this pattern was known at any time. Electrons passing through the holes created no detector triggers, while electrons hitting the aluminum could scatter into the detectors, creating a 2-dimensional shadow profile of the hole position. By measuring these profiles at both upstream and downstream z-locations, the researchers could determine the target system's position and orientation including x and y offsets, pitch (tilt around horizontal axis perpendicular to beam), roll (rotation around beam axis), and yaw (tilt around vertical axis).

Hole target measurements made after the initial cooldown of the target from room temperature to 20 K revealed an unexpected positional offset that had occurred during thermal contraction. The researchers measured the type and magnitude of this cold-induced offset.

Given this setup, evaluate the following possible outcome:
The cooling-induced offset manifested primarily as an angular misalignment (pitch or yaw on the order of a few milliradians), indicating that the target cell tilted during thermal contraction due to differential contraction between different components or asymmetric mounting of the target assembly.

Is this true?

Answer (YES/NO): NO